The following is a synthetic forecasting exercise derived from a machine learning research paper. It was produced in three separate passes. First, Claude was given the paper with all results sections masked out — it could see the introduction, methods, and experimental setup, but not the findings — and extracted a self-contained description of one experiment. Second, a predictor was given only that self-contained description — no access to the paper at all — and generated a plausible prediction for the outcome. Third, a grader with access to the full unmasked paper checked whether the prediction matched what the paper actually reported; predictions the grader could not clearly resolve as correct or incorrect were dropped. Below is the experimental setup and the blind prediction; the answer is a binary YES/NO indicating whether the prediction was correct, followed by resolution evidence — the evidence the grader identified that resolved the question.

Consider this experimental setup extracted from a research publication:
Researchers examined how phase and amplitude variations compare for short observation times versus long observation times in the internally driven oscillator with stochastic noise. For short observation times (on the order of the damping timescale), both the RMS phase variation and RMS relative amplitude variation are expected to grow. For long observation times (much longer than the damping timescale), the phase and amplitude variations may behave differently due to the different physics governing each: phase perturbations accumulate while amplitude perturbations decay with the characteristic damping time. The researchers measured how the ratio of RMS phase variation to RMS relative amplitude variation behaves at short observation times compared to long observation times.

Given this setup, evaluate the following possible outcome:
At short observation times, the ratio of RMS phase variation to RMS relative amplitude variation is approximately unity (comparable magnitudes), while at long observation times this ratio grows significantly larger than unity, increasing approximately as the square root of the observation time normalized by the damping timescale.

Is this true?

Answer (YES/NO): YES